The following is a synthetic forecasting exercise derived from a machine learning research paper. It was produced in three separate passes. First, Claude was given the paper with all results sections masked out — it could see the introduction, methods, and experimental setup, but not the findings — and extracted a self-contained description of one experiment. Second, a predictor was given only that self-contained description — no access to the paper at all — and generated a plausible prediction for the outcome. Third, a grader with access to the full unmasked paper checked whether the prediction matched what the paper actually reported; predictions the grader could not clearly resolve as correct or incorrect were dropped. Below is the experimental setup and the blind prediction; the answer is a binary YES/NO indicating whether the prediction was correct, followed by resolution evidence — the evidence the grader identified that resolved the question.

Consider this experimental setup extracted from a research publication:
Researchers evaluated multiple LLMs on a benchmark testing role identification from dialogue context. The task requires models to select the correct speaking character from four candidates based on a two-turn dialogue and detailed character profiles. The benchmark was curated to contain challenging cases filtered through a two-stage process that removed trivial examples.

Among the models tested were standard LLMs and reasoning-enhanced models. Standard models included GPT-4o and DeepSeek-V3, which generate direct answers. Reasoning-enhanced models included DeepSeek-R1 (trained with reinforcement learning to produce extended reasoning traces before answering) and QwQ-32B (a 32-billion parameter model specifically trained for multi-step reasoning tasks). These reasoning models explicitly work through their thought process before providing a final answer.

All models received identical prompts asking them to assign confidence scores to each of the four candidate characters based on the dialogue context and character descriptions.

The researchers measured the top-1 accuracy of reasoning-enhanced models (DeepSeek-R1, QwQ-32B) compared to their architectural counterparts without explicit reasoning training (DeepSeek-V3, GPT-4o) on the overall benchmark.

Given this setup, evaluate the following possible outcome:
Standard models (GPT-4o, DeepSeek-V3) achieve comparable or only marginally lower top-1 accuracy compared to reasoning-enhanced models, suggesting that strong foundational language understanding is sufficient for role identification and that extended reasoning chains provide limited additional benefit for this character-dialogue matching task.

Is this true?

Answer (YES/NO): NO